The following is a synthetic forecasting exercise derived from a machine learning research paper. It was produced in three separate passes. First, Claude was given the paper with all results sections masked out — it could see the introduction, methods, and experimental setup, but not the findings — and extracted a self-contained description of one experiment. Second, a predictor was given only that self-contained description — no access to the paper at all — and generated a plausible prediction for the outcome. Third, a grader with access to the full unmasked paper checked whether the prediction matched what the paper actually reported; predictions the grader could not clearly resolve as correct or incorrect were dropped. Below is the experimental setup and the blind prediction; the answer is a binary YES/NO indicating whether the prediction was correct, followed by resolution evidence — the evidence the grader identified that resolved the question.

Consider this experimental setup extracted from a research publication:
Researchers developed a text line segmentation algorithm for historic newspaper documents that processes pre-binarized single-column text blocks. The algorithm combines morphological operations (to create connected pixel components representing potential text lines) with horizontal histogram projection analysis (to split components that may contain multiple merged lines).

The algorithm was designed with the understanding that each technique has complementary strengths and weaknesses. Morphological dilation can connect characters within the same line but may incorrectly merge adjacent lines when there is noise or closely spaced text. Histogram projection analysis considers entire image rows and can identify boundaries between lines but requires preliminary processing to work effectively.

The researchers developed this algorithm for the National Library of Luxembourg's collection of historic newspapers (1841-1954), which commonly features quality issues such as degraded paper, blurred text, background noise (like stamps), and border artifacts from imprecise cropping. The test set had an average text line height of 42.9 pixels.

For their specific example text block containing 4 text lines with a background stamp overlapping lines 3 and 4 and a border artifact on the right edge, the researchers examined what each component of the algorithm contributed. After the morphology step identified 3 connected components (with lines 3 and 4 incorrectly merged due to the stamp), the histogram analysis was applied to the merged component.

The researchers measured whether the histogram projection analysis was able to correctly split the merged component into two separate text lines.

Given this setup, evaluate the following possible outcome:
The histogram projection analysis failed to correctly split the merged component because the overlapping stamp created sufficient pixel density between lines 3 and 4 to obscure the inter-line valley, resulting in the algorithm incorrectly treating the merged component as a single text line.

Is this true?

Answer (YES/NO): NO